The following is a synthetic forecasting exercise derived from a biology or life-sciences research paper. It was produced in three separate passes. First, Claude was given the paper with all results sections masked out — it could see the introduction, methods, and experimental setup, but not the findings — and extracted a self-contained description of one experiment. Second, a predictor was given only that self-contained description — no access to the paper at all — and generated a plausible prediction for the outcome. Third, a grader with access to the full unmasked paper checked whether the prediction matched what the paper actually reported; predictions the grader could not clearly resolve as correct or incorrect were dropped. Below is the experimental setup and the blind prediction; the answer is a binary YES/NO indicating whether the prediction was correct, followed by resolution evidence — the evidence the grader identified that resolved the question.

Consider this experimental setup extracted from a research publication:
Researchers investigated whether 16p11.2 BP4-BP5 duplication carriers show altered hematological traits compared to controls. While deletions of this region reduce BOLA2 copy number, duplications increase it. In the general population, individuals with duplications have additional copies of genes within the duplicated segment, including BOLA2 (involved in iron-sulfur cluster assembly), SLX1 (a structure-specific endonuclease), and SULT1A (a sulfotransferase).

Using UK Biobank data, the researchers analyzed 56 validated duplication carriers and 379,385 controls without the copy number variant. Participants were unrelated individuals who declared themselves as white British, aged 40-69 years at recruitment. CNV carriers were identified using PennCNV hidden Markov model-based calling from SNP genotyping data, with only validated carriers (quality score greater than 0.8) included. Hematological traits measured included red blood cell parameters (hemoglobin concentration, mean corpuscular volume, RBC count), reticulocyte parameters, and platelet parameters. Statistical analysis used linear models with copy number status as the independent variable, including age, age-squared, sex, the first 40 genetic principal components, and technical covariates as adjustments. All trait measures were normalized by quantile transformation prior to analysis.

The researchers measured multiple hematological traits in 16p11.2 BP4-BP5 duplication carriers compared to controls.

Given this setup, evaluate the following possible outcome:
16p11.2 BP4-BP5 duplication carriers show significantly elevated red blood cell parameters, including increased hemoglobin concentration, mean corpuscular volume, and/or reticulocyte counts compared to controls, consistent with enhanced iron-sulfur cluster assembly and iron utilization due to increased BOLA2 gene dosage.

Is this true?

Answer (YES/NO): NO